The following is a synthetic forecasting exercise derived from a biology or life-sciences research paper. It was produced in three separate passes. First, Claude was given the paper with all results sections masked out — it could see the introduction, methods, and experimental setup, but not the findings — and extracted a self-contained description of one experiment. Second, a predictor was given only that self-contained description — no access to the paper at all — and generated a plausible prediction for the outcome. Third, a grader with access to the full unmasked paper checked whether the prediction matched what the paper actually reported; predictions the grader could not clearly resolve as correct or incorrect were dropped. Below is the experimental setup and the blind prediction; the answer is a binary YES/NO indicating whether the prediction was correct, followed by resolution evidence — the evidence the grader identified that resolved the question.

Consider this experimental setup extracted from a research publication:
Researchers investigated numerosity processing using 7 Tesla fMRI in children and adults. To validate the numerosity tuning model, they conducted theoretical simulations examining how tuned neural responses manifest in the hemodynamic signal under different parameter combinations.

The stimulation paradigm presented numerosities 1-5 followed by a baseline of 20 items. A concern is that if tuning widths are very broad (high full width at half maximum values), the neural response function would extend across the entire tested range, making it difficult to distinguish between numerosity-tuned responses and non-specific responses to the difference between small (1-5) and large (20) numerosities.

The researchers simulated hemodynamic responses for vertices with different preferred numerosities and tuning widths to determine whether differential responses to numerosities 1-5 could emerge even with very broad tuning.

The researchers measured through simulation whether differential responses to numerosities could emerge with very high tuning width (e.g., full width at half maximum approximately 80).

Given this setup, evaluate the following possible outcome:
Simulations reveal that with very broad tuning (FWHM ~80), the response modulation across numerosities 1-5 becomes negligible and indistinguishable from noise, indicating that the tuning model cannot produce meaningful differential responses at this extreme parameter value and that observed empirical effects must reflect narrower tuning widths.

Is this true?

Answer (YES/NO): NO